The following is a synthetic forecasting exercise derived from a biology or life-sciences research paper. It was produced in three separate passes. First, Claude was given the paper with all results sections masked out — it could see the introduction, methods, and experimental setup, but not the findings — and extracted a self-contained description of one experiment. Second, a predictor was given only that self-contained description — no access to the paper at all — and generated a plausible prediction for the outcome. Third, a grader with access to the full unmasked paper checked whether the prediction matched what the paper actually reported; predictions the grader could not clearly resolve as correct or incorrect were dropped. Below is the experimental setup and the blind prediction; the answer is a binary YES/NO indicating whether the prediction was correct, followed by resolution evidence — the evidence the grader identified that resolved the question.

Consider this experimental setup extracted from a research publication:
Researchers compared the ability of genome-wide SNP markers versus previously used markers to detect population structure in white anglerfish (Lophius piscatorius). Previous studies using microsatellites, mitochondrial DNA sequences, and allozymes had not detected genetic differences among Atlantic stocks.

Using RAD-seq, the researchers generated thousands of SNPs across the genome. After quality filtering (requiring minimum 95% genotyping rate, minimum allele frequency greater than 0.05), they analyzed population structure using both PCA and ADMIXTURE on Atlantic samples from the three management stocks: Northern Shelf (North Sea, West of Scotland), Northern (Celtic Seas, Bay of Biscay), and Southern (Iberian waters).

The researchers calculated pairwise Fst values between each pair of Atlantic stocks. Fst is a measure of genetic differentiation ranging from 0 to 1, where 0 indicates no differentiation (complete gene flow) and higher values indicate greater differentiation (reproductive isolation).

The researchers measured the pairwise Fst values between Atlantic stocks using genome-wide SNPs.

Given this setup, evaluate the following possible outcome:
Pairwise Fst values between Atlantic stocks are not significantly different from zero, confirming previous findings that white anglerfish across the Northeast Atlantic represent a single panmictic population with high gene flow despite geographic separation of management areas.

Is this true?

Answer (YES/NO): YES